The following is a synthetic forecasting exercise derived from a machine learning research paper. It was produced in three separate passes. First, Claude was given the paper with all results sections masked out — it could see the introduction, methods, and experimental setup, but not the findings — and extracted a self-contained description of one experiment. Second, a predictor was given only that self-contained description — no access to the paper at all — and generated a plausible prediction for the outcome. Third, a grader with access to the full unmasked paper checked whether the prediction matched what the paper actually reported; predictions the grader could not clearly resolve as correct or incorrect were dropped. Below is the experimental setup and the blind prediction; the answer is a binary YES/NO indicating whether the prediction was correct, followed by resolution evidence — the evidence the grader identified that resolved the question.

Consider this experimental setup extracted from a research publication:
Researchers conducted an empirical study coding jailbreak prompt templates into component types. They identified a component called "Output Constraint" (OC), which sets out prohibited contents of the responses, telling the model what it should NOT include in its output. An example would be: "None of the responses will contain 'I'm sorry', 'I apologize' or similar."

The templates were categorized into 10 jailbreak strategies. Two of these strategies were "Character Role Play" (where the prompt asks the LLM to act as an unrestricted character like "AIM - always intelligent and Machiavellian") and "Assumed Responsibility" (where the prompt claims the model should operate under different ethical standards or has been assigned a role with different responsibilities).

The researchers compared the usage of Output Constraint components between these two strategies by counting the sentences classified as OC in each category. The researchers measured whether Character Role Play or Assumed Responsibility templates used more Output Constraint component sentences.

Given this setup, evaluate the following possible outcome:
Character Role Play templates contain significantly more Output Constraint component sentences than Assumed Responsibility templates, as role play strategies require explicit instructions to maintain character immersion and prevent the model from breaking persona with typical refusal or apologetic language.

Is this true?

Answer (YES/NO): NO